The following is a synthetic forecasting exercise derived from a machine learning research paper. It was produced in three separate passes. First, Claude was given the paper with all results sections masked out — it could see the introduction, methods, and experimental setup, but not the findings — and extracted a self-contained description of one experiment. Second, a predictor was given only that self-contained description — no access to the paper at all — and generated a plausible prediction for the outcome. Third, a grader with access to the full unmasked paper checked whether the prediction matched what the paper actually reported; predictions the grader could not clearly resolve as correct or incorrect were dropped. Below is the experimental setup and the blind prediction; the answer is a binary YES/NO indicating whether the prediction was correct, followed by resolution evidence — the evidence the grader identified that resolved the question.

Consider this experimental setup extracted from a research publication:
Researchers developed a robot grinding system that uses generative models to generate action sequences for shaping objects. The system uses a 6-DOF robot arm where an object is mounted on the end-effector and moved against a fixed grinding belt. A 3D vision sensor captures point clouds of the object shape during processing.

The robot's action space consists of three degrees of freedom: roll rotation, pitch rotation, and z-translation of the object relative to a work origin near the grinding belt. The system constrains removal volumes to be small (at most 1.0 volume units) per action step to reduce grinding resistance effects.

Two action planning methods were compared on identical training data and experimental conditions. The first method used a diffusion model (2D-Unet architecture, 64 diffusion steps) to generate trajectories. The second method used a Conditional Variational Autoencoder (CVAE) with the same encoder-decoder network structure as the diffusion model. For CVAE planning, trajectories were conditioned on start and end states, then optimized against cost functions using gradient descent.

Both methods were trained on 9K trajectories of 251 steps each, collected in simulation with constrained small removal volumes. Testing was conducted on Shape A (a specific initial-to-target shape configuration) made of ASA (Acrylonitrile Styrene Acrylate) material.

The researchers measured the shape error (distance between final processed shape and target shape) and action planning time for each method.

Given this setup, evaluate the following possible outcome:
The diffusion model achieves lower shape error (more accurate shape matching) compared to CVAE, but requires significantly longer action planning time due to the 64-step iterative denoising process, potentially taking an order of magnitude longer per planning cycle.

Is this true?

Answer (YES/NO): NO